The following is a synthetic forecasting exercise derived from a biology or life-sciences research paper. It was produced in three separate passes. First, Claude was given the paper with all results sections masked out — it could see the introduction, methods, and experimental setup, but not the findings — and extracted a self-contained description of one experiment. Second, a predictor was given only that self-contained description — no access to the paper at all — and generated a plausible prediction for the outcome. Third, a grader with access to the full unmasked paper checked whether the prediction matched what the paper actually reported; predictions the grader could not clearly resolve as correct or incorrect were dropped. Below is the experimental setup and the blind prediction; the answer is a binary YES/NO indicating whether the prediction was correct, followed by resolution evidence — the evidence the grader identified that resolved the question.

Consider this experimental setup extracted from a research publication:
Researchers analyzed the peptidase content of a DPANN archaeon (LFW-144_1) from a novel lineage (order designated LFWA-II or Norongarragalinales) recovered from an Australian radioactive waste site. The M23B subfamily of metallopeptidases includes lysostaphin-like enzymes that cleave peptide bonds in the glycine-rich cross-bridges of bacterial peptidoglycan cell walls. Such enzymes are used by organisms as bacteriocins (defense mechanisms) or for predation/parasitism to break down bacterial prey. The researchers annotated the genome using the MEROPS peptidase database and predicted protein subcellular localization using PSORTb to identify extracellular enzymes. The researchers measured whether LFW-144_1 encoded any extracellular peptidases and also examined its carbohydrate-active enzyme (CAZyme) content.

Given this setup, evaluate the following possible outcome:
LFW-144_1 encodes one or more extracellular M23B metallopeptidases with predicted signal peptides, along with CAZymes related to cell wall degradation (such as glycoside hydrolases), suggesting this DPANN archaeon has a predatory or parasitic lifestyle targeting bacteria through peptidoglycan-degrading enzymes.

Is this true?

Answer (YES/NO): NO